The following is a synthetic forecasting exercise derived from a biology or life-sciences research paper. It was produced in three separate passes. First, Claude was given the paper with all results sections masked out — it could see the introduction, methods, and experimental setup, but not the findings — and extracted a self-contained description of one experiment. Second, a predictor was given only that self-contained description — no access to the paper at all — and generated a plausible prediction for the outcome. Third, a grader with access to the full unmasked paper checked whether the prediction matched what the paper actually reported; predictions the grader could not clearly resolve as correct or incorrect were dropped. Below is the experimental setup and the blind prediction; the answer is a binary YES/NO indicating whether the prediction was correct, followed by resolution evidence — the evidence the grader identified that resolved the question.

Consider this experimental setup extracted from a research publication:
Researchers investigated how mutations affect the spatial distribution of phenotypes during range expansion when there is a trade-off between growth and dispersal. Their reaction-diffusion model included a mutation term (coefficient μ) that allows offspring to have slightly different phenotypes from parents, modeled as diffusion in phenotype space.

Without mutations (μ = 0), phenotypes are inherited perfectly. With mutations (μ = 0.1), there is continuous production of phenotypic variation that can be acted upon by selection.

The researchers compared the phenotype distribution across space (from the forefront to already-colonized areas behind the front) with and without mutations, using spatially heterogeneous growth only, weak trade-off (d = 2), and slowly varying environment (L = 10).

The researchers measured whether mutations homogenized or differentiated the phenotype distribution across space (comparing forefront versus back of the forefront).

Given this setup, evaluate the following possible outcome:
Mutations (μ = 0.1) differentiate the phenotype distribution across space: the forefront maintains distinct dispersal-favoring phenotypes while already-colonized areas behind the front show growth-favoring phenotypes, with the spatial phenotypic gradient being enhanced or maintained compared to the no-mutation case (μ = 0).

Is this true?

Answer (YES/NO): NO